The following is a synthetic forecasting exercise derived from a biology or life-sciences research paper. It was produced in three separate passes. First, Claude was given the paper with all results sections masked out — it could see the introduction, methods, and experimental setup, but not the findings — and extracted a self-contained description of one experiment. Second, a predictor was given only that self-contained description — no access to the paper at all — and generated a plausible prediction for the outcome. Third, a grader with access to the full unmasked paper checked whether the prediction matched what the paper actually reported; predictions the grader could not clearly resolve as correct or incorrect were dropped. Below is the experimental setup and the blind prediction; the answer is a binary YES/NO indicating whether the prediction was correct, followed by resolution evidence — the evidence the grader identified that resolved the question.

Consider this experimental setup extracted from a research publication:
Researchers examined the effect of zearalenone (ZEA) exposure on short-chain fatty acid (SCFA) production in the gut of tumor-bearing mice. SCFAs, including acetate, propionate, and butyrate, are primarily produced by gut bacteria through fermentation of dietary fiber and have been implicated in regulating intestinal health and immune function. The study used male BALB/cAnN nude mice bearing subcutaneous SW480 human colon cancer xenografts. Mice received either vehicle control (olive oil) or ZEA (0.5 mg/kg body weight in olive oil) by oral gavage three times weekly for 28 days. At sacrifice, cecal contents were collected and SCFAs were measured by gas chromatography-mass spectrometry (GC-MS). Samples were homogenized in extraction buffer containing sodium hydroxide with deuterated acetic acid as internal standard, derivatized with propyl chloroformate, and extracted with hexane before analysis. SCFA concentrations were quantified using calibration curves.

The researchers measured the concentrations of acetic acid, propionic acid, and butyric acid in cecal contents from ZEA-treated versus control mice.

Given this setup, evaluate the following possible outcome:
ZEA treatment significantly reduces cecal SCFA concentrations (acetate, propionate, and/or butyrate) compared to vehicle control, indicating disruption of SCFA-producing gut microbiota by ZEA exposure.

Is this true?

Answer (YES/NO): YES